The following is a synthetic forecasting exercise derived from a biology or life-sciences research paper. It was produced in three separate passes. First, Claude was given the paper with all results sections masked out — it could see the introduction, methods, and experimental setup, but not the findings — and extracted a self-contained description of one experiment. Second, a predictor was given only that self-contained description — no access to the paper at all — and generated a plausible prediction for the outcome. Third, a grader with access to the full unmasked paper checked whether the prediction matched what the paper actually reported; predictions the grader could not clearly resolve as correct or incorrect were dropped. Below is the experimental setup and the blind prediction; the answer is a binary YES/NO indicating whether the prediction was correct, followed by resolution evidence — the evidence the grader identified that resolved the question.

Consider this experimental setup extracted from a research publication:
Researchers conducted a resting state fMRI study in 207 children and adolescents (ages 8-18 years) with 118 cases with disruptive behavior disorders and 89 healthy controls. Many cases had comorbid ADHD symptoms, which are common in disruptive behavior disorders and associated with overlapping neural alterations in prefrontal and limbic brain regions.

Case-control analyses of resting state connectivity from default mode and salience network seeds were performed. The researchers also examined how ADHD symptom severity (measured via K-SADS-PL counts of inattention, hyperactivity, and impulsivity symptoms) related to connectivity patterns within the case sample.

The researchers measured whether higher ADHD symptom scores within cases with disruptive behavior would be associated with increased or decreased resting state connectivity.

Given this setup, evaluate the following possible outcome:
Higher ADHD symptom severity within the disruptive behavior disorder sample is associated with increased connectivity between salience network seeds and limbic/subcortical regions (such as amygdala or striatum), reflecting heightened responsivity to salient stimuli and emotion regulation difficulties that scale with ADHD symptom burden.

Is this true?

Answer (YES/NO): NO